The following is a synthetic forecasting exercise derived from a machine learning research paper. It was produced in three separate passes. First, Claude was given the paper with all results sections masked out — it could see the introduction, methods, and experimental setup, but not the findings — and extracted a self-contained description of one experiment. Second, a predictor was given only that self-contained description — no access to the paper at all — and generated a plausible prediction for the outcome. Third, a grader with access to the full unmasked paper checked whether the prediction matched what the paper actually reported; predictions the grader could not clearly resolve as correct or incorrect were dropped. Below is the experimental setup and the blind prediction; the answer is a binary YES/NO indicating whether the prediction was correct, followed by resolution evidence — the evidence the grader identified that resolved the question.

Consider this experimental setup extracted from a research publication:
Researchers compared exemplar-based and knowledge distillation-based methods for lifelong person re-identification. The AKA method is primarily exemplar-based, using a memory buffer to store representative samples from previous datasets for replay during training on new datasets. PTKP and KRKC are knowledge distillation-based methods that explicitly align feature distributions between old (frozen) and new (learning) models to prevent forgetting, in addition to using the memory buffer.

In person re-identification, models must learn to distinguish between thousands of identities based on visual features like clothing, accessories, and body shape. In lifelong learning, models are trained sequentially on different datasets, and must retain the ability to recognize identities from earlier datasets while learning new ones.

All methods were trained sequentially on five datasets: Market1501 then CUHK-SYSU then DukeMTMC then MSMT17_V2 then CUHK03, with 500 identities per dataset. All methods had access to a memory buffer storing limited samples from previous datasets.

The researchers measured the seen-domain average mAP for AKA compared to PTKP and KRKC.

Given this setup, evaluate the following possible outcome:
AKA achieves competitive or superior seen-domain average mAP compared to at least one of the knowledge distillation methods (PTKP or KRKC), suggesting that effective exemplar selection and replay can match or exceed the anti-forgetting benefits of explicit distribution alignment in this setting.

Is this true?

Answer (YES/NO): NO